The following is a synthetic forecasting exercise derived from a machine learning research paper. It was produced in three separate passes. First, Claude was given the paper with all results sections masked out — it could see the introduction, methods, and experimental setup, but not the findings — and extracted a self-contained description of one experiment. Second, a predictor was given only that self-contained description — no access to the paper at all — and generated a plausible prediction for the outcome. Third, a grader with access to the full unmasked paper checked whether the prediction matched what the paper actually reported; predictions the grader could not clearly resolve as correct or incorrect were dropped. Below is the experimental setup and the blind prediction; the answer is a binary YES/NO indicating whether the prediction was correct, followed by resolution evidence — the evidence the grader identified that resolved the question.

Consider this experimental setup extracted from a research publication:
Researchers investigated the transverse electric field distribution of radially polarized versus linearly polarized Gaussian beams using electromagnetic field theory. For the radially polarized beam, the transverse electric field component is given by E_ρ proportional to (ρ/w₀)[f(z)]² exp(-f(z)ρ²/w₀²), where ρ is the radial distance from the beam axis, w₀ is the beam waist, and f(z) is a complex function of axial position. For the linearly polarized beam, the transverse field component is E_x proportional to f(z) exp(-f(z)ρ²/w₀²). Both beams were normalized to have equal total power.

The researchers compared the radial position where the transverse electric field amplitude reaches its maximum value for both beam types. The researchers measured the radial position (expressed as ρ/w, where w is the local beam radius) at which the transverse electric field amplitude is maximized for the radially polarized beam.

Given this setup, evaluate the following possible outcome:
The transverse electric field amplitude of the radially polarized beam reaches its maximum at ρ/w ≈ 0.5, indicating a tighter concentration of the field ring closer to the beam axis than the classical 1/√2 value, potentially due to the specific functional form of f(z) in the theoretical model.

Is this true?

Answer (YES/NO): NO